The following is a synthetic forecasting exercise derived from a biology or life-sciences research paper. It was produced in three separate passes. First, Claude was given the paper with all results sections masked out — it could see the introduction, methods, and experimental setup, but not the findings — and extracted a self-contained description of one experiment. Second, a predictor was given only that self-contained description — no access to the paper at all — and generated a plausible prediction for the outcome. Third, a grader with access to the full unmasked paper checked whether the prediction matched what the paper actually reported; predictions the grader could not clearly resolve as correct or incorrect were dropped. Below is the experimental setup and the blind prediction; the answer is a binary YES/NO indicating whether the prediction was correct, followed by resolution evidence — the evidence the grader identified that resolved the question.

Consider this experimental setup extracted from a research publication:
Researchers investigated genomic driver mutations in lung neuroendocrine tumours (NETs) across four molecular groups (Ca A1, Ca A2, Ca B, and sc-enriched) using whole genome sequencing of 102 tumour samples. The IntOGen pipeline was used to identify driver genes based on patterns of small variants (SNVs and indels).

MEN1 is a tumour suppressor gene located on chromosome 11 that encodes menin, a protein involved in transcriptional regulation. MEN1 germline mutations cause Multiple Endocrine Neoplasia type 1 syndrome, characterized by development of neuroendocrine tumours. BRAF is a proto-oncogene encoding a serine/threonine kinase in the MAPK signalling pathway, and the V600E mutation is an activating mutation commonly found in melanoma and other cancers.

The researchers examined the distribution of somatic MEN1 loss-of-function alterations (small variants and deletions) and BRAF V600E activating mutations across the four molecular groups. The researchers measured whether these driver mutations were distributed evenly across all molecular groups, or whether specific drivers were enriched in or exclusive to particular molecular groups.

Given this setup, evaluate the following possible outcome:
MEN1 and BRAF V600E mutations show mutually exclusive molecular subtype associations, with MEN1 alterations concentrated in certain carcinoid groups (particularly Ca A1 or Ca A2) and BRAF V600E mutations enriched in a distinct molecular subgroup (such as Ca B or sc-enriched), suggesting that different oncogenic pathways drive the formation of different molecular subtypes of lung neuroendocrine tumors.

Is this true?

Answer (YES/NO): NO